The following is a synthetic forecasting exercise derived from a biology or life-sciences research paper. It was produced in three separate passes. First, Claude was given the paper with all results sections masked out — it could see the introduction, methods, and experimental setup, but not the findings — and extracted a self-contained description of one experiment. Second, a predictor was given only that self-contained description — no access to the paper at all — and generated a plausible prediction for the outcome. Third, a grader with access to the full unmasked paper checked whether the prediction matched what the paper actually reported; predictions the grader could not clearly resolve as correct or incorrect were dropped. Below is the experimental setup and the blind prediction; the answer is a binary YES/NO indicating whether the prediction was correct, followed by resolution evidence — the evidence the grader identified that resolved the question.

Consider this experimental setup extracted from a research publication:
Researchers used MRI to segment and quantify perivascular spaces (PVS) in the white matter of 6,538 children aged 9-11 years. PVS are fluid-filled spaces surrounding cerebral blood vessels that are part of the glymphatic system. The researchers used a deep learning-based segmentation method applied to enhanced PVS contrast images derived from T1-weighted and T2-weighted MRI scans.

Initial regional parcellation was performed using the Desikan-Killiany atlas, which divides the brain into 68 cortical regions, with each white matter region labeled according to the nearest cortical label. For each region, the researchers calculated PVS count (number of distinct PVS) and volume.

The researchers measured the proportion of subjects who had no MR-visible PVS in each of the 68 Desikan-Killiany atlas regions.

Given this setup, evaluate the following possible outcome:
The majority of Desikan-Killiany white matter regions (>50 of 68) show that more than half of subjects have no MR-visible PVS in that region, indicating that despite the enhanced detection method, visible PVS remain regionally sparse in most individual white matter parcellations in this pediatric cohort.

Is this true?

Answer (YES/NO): NO